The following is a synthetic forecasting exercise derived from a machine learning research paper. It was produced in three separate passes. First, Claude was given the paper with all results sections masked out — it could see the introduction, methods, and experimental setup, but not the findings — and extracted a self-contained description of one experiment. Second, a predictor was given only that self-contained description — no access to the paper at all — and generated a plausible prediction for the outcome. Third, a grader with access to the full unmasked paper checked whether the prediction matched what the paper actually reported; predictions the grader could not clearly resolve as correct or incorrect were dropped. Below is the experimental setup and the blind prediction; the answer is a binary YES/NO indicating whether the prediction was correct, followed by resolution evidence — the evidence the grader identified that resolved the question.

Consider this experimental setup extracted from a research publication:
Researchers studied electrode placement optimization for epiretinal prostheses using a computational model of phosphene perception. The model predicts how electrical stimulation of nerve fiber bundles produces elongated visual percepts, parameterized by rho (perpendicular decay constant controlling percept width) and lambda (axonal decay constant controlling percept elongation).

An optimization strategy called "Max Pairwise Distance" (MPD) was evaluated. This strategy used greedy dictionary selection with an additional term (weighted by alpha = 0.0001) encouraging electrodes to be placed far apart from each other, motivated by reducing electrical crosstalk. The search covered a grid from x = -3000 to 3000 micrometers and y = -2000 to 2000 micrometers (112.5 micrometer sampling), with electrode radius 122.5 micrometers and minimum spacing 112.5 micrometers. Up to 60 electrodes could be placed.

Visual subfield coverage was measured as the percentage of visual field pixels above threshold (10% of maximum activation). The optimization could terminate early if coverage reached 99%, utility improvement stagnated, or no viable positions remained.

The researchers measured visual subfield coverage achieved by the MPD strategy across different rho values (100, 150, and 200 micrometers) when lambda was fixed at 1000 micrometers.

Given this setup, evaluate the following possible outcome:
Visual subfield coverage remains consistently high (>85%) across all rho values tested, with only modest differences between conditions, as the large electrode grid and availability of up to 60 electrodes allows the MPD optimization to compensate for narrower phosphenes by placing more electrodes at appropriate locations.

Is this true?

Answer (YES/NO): YES